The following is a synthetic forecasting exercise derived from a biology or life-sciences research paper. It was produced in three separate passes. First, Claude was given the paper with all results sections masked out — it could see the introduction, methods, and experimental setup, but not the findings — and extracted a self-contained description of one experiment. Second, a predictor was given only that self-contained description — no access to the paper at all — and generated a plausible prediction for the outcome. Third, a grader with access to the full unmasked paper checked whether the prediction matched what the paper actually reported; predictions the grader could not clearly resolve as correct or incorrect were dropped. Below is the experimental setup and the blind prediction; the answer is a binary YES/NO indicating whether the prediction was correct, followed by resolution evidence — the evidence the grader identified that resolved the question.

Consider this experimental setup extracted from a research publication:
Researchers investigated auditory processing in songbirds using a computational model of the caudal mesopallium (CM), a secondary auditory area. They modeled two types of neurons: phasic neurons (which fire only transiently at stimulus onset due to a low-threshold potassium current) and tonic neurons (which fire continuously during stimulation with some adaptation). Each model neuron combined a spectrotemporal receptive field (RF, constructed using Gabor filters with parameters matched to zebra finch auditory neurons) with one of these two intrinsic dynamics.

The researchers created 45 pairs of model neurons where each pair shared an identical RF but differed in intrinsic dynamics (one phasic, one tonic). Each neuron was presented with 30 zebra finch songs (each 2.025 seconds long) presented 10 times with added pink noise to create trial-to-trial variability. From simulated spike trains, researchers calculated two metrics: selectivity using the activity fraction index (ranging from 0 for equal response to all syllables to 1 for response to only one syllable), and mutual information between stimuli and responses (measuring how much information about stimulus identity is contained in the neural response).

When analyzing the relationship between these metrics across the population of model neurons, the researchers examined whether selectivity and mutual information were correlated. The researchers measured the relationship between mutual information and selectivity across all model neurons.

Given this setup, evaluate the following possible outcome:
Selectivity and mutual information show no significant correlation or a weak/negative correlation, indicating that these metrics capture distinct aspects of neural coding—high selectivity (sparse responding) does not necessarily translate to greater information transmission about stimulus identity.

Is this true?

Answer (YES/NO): YES